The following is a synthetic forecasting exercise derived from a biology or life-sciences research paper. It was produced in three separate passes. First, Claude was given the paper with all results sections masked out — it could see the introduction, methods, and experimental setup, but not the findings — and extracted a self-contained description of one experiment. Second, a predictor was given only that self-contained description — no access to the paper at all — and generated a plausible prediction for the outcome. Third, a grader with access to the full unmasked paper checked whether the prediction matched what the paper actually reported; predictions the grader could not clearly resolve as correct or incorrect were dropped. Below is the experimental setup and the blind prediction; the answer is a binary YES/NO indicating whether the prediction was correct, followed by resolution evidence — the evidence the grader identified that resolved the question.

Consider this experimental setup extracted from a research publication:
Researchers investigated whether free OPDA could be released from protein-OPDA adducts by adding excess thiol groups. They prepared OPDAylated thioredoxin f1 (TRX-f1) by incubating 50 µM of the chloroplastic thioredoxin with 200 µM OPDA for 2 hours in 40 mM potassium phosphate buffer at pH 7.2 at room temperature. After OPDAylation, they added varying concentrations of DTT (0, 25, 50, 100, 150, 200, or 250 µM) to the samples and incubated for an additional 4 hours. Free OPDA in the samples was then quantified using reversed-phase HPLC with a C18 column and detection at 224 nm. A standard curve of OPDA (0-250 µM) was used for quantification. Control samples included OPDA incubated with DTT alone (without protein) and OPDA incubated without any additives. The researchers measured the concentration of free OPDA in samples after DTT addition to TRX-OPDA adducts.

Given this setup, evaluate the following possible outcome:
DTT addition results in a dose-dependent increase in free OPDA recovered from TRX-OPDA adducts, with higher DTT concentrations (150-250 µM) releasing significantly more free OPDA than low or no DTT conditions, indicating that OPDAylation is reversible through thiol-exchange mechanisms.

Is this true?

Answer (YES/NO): NO